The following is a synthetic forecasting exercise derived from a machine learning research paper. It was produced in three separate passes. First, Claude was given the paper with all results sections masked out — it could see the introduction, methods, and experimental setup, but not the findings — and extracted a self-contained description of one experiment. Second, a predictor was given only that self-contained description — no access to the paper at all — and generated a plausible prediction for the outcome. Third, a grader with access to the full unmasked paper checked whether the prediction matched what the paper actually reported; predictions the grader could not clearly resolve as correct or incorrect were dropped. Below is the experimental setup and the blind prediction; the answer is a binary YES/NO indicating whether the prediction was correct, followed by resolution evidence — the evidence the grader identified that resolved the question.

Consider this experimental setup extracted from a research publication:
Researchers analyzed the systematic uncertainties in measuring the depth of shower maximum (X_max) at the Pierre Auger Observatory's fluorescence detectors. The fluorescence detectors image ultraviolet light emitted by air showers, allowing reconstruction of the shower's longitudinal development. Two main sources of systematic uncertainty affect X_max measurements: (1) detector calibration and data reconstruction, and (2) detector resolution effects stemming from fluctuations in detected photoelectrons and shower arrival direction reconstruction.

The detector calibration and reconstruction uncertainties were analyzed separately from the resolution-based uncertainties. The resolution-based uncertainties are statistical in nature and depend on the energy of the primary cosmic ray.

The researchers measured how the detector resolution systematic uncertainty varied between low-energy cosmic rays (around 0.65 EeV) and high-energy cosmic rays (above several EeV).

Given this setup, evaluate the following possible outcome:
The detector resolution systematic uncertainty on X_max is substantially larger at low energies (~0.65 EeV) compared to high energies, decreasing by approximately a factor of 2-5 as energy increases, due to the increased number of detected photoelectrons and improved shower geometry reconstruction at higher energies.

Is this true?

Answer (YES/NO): NO